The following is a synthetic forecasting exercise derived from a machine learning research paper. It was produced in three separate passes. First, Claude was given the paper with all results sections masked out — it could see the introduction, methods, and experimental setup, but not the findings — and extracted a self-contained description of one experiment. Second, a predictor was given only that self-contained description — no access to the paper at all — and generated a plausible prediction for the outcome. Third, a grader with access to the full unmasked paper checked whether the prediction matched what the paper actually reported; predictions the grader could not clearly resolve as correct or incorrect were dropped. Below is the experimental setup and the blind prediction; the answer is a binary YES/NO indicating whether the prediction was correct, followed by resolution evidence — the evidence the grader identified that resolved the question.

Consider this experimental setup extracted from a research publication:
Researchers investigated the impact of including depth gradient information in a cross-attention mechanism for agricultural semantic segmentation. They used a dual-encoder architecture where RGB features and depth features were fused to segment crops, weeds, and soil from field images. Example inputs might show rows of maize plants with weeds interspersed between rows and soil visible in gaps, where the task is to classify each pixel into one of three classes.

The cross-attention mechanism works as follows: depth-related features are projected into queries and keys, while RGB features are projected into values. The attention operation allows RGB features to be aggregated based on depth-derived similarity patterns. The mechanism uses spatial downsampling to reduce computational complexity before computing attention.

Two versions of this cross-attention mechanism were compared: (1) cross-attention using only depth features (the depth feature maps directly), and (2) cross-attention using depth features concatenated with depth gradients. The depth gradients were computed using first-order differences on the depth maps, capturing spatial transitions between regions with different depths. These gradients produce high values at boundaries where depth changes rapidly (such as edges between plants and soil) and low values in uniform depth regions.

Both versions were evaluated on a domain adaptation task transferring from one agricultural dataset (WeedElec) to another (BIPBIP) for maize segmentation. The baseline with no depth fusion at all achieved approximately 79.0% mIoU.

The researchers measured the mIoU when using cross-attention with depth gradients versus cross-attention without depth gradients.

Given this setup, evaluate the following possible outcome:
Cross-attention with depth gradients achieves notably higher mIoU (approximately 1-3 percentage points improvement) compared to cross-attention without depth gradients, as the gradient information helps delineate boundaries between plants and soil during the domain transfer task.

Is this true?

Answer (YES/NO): YES